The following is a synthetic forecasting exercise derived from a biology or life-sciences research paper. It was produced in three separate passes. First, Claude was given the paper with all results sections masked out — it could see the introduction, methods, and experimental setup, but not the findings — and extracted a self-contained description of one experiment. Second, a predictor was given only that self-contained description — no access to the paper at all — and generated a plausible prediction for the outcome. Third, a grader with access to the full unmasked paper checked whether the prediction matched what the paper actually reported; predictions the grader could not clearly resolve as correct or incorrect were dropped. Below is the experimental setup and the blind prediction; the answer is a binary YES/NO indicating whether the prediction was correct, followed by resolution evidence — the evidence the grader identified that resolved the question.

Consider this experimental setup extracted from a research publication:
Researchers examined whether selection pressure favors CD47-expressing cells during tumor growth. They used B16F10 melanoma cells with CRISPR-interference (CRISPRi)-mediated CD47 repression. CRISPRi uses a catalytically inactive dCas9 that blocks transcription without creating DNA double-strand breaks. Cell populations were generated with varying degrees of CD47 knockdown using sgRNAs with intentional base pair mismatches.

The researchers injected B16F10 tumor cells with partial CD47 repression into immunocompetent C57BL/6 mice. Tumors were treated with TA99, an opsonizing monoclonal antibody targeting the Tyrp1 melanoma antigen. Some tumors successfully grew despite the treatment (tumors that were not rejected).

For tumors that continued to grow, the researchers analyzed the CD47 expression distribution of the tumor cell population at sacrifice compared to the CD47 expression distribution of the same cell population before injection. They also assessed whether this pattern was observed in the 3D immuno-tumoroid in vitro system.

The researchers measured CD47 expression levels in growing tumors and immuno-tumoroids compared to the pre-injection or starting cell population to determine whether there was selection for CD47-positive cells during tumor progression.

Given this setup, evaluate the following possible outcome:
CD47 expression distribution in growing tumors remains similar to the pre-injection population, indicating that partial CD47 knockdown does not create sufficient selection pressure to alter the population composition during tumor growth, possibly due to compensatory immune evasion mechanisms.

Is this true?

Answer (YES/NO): NO